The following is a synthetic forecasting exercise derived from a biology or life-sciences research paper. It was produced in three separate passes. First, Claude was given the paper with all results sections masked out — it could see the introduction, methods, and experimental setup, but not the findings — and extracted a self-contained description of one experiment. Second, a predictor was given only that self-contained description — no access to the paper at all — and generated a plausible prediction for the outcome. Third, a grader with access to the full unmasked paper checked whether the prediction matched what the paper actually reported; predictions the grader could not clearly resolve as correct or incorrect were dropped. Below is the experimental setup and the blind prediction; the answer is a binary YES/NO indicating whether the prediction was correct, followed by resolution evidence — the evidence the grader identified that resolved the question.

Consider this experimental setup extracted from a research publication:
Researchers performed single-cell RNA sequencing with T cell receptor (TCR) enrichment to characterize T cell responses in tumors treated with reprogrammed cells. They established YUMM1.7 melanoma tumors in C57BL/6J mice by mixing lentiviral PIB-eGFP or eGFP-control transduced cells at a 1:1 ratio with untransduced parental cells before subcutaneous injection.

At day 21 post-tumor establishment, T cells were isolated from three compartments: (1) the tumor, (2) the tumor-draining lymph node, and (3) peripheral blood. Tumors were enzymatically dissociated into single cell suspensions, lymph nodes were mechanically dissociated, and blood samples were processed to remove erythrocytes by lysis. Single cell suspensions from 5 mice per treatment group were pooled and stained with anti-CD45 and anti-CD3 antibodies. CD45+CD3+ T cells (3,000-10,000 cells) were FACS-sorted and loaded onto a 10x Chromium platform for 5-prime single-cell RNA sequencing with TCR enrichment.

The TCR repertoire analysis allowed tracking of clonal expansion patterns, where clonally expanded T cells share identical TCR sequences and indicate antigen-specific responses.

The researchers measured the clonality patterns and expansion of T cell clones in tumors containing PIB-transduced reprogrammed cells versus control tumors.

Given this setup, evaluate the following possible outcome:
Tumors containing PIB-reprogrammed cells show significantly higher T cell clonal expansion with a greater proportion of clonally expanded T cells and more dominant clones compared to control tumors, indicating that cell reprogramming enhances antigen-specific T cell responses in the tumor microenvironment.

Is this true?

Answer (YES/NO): NO